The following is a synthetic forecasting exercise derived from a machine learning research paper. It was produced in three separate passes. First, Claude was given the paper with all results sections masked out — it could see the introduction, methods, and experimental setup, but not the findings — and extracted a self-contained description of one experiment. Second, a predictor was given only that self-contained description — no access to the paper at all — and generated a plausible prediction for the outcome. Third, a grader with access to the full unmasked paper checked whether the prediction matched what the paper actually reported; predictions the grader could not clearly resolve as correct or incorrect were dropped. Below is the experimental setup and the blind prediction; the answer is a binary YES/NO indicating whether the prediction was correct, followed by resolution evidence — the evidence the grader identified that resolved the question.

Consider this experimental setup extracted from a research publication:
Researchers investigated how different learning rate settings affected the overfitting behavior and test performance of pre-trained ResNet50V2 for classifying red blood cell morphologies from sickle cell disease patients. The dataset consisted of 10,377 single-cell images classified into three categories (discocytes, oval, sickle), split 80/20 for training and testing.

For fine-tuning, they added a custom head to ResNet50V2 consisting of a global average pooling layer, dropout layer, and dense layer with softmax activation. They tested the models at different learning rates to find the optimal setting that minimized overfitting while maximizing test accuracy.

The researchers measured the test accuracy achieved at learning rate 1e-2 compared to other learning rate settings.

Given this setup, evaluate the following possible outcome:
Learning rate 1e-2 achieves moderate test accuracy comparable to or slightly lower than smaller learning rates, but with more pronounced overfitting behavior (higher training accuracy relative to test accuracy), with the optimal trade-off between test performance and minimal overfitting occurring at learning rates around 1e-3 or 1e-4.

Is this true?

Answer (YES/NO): NO